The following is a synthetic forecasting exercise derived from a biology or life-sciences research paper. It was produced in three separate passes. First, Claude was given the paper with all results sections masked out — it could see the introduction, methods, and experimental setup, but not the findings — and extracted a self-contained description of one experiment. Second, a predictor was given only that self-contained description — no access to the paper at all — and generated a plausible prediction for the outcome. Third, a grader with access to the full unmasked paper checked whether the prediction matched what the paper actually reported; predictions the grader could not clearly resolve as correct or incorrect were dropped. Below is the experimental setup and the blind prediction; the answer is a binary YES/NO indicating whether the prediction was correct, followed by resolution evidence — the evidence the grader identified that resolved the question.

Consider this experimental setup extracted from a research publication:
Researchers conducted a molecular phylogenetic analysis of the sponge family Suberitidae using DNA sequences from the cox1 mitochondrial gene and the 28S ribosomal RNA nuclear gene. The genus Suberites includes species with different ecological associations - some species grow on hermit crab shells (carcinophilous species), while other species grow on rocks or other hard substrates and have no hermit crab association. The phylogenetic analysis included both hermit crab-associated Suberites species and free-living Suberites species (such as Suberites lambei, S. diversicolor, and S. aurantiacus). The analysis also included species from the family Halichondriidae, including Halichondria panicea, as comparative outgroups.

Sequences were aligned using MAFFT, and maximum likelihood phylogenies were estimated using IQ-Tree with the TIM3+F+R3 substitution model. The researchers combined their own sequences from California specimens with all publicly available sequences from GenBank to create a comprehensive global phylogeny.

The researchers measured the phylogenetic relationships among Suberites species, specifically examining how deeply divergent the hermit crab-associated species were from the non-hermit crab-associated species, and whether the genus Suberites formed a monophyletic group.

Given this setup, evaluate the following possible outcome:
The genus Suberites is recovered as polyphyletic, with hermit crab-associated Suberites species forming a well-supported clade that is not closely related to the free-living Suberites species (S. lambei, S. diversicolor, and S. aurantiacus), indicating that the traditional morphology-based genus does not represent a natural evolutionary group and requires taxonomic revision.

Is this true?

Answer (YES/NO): YES